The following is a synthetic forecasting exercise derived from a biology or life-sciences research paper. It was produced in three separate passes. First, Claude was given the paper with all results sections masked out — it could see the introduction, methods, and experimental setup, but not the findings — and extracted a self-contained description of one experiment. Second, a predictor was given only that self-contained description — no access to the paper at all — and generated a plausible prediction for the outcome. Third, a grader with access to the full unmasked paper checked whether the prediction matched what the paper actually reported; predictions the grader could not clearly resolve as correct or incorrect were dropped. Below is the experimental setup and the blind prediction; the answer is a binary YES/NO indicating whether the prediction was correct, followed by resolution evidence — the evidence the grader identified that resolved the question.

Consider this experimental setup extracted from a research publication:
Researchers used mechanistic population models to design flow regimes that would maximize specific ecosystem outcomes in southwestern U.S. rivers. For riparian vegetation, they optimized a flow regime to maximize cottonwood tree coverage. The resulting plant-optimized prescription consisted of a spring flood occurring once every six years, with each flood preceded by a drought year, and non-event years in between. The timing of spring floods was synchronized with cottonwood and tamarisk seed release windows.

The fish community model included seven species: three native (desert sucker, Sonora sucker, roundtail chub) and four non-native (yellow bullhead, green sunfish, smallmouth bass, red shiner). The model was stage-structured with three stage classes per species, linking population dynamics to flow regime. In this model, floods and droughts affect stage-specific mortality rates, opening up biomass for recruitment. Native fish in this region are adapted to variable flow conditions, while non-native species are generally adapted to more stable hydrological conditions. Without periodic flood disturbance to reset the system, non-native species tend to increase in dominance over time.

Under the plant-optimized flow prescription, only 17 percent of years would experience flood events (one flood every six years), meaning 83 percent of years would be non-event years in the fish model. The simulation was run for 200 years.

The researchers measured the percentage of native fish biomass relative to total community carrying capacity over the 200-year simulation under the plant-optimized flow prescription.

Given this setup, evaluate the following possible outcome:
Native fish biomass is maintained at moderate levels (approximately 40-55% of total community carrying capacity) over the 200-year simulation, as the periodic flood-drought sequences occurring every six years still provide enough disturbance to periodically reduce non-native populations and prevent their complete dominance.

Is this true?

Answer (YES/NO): NO